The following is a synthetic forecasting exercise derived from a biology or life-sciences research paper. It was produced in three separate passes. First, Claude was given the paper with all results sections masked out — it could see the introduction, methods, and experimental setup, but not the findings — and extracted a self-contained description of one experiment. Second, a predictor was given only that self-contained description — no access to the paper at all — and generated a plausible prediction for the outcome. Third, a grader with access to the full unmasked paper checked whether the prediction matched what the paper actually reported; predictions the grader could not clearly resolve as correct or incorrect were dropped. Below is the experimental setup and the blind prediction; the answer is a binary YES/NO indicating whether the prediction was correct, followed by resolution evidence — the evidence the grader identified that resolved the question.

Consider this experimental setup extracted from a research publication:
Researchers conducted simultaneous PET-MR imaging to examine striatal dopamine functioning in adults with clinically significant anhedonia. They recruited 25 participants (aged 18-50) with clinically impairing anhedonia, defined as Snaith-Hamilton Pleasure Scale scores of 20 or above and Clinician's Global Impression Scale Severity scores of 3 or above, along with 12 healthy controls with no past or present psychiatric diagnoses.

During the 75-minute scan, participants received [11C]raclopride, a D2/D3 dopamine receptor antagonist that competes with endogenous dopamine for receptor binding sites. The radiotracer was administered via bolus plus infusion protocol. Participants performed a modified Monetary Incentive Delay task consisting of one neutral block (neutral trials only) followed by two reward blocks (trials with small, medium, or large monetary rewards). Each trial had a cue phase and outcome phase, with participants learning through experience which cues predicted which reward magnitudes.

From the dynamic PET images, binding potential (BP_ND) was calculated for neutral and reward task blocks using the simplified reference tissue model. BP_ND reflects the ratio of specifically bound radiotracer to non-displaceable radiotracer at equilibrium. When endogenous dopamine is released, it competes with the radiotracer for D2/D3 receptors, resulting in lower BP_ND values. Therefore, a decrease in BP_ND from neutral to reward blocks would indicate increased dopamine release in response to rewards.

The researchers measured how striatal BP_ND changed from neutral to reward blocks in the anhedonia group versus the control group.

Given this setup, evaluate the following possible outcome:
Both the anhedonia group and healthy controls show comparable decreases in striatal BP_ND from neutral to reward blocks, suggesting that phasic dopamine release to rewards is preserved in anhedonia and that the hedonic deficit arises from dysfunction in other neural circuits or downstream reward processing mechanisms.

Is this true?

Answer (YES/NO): NO